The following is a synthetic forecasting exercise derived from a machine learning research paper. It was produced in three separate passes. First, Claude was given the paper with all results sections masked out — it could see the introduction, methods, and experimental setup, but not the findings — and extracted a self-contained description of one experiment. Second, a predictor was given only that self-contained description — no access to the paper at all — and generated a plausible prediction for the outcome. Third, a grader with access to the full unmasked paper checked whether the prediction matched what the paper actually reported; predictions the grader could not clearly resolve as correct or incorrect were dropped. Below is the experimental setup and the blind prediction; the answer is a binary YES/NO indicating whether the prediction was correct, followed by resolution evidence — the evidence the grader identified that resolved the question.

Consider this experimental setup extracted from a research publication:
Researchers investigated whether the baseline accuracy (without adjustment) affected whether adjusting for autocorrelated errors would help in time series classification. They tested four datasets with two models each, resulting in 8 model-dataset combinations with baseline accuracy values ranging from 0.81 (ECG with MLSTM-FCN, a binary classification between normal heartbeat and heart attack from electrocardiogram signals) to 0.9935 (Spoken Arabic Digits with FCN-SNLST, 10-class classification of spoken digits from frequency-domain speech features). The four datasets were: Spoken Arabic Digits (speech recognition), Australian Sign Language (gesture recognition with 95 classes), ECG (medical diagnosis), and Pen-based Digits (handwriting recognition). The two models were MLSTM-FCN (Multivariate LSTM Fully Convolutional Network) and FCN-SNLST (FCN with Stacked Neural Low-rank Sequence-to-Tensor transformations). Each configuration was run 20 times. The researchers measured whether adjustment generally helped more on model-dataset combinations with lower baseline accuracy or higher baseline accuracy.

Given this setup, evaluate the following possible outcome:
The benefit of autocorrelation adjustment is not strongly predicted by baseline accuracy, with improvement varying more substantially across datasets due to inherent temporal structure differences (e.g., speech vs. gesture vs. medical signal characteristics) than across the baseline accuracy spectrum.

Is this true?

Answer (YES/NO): NO